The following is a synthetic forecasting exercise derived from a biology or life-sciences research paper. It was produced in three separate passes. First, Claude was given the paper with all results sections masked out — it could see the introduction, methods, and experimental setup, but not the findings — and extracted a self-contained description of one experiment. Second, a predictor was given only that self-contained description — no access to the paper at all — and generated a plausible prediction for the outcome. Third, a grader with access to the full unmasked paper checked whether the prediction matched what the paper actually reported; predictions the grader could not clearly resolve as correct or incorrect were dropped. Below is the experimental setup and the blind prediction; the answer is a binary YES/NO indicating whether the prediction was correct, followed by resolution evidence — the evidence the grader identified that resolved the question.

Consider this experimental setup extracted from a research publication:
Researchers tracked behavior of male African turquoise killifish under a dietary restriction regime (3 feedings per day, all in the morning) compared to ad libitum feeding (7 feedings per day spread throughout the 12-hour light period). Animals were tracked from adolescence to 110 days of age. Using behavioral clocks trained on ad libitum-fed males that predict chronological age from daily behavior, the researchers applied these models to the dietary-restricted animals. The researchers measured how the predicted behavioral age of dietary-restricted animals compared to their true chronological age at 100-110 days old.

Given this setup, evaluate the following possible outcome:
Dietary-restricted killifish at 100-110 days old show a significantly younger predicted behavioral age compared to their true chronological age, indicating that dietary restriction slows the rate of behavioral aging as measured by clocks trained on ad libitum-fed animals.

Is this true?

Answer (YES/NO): YES